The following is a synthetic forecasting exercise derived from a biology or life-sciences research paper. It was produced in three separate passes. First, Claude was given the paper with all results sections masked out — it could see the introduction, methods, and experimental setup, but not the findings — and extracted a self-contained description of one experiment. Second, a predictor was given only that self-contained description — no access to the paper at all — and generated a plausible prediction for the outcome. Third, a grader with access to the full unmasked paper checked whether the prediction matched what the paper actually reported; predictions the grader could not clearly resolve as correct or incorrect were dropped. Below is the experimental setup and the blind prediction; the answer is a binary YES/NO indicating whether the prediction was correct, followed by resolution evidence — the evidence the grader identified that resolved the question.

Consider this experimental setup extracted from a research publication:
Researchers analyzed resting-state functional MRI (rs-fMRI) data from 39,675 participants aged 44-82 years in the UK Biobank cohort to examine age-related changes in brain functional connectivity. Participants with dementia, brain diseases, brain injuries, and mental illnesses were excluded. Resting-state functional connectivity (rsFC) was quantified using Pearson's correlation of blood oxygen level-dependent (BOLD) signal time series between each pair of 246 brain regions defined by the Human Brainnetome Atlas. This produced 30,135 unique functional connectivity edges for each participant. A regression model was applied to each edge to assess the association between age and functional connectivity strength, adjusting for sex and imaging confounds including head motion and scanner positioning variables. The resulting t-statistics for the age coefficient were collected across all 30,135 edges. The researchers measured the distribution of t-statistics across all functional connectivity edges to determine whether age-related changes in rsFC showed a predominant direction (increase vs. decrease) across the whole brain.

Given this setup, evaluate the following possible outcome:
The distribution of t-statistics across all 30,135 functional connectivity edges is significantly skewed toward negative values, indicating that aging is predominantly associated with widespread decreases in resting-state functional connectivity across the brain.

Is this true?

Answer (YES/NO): NO